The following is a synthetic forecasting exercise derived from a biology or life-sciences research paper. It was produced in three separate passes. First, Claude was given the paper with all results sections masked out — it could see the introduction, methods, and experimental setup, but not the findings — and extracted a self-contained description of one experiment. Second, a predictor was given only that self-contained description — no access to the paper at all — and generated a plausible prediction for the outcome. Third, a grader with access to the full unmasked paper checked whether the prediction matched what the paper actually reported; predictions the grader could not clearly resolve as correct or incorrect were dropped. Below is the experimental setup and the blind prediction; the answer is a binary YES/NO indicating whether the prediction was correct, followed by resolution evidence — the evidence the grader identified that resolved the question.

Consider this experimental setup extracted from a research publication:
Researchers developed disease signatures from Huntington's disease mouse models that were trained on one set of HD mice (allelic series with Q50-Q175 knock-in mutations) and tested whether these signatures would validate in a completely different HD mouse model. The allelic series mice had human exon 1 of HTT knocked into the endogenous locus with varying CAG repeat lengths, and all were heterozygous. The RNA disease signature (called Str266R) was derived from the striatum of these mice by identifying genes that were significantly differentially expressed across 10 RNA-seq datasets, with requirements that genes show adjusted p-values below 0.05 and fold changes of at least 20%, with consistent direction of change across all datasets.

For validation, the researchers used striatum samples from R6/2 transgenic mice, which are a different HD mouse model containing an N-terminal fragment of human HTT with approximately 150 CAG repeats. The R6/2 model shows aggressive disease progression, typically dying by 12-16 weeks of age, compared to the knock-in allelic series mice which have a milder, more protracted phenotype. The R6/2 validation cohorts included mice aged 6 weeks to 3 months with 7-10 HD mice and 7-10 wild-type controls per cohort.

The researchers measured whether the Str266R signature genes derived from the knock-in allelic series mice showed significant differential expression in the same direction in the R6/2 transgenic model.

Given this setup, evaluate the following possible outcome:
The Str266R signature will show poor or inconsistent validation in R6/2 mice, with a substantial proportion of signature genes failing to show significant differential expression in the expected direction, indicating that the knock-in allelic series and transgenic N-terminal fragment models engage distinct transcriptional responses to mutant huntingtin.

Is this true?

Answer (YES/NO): NO